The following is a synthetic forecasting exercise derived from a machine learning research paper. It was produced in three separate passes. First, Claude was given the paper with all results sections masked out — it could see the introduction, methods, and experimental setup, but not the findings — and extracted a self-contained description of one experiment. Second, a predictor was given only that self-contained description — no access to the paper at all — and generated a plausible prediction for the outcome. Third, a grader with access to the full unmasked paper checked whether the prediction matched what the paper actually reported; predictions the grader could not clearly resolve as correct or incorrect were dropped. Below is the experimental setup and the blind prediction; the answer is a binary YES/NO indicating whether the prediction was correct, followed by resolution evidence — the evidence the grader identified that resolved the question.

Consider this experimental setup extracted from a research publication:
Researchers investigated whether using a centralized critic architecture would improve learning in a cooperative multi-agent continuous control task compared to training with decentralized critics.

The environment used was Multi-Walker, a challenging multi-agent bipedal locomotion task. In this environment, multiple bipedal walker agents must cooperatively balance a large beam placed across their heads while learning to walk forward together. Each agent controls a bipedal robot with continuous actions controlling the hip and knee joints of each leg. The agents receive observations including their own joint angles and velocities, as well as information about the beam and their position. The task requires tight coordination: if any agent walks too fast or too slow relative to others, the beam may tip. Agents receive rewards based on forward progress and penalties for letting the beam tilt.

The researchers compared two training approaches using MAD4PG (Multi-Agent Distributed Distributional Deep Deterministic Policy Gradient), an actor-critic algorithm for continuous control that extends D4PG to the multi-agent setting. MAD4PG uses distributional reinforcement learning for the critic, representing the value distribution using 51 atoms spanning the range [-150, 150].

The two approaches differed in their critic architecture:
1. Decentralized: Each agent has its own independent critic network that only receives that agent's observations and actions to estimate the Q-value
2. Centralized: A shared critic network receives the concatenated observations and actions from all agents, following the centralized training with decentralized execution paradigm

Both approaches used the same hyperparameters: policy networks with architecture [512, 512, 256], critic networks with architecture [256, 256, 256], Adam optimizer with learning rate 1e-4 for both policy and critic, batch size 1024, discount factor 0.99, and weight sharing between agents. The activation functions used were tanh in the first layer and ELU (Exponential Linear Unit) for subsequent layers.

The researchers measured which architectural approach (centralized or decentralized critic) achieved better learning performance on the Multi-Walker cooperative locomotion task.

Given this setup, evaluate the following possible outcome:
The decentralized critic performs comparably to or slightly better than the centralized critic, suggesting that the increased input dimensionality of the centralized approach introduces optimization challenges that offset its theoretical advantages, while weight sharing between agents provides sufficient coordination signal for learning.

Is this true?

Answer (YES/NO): NO